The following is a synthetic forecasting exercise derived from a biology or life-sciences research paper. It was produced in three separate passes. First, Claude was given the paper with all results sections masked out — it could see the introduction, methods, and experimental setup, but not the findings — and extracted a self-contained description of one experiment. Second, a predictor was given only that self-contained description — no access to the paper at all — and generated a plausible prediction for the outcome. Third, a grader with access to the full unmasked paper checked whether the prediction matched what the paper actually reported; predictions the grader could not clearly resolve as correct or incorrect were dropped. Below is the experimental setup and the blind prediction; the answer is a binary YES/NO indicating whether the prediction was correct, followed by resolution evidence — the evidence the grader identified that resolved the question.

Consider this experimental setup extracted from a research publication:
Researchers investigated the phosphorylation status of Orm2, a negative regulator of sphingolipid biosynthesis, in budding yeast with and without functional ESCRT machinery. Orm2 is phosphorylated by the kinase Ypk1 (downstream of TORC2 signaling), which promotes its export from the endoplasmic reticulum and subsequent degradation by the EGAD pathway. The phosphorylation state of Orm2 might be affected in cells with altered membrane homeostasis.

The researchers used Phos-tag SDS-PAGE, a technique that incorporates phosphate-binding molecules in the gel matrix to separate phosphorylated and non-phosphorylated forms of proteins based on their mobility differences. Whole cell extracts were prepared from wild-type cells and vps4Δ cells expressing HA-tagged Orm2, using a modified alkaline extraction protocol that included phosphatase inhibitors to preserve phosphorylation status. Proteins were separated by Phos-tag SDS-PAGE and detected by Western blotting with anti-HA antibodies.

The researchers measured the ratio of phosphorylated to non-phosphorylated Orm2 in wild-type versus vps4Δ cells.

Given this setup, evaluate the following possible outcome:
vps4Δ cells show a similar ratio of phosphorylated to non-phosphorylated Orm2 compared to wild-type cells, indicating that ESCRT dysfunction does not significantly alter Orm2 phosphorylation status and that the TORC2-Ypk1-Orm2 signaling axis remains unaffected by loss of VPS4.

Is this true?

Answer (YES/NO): NO